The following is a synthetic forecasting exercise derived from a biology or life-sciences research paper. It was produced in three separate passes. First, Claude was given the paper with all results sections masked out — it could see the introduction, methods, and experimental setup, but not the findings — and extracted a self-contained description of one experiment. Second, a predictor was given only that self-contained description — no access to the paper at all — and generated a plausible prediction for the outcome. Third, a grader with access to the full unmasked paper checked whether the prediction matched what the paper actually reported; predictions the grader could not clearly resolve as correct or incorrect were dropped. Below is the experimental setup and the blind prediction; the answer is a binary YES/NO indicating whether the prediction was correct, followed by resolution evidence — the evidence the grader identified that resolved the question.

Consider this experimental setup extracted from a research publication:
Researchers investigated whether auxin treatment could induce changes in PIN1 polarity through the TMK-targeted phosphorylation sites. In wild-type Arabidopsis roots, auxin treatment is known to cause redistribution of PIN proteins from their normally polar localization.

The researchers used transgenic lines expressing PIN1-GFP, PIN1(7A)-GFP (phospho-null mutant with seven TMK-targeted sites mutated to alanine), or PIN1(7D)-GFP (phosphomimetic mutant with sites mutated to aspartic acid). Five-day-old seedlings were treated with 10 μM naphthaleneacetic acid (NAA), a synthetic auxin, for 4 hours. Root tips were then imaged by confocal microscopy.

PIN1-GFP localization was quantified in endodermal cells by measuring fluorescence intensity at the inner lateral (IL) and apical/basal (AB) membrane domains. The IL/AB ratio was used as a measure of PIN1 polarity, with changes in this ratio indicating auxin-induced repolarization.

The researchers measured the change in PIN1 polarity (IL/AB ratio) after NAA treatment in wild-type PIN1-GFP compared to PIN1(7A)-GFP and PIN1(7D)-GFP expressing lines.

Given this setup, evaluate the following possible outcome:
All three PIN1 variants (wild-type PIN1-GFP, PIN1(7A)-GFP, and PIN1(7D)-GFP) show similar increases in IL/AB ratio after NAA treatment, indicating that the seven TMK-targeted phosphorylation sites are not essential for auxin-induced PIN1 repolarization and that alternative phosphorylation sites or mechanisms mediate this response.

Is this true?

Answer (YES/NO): NO